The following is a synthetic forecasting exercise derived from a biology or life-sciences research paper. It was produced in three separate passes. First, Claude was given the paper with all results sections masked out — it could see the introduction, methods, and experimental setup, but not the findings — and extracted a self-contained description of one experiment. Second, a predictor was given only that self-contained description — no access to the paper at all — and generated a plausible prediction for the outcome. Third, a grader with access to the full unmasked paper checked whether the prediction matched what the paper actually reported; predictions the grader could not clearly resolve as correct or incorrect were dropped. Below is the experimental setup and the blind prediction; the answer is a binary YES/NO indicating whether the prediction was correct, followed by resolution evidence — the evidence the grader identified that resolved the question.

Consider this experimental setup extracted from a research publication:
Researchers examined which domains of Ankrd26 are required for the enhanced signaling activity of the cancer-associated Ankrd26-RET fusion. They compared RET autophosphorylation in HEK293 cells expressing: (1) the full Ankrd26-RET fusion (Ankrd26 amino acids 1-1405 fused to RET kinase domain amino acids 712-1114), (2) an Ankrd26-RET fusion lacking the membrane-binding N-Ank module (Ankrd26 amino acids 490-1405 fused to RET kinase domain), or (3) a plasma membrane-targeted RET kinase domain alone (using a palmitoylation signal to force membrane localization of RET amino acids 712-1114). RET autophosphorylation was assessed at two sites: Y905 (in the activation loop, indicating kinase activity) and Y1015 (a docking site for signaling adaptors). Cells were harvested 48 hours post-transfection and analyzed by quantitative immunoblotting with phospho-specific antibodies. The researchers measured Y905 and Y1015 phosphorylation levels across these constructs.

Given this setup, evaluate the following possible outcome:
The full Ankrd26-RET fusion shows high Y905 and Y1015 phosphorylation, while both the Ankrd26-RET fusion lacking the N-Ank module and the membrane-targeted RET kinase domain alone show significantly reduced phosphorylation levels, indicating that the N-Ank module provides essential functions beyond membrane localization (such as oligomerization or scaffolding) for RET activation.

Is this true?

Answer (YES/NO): NO